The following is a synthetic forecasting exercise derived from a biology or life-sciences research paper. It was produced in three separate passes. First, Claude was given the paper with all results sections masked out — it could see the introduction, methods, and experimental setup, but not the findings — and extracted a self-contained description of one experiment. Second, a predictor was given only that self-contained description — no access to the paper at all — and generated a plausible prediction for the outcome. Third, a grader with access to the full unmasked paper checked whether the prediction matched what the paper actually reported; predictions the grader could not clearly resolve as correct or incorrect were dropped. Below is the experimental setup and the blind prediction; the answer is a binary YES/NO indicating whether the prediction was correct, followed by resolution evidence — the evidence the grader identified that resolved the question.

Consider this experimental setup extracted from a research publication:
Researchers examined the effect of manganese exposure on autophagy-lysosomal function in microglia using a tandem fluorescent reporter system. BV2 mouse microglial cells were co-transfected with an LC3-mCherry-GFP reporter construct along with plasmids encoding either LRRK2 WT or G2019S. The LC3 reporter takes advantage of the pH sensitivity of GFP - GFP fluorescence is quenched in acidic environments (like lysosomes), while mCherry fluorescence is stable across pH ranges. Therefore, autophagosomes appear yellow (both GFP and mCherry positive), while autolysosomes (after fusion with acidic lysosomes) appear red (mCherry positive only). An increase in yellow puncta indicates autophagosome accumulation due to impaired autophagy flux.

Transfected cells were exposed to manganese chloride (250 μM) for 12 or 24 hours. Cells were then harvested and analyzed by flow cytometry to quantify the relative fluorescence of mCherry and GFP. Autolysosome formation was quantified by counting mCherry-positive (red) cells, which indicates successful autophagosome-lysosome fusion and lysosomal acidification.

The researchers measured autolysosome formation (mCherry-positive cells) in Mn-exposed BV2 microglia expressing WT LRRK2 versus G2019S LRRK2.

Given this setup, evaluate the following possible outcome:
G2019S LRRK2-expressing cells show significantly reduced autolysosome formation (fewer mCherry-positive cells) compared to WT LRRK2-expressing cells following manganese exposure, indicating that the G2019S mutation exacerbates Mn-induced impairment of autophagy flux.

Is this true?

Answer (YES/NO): YES